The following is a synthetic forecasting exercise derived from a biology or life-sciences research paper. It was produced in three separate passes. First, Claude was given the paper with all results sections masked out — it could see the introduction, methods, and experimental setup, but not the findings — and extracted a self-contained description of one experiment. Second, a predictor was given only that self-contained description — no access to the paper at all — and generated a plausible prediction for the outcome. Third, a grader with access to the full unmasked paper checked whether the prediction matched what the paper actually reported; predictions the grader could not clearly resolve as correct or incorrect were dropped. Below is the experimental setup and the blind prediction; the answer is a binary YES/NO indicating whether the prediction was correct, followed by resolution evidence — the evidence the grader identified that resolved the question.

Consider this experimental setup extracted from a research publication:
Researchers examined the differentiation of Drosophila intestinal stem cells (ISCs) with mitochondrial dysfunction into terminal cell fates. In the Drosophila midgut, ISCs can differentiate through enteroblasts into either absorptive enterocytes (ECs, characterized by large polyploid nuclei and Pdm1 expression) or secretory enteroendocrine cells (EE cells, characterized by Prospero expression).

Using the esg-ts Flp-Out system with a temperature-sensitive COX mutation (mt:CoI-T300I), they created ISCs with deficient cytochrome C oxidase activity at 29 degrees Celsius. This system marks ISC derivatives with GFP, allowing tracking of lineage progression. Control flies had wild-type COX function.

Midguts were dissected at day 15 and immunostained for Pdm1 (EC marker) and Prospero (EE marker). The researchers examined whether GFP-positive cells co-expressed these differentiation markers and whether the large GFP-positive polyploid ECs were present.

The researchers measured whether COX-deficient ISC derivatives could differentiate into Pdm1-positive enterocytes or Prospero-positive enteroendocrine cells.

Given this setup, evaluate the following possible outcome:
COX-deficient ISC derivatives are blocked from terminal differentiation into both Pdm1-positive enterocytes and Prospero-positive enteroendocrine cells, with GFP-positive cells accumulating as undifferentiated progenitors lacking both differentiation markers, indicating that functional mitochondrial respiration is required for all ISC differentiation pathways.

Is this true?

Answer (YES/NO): YES